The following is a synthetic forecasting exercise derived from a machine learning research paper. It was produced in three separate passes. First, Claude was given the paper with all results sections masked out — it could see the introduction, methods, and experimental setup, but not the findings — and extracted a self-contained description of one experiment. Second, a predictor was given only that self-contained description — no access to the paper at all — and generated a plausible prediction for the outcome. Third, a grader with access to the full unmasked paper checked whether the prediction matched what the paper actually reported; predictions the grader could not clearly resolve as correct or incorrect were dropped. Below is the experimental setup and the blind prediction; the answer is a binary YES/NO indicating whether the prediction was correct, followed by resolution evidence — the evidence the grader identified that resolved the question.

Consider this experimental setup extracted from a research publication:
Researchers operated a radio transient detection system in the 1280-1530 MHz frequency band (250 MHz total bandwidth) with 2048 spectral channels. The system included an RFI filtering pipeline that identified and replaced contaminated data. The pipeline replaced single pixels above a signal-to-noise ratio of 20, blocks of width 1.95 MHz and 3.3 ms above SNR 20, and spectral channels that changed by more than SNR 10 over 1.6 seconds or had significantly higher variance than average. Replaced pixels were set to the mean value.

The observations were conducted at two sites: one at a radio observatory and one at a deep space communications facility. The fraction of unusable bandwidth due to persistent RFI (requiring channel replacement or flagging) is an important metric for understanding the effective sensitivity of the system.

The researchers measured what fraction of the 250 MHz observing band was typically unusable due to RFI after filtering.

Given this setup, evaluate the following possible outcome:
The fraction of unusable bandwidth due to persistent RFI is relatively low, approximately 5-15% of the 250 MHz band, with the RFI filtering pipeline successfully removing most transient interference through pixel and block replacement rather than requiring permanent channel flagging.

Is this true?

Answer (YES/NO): NO